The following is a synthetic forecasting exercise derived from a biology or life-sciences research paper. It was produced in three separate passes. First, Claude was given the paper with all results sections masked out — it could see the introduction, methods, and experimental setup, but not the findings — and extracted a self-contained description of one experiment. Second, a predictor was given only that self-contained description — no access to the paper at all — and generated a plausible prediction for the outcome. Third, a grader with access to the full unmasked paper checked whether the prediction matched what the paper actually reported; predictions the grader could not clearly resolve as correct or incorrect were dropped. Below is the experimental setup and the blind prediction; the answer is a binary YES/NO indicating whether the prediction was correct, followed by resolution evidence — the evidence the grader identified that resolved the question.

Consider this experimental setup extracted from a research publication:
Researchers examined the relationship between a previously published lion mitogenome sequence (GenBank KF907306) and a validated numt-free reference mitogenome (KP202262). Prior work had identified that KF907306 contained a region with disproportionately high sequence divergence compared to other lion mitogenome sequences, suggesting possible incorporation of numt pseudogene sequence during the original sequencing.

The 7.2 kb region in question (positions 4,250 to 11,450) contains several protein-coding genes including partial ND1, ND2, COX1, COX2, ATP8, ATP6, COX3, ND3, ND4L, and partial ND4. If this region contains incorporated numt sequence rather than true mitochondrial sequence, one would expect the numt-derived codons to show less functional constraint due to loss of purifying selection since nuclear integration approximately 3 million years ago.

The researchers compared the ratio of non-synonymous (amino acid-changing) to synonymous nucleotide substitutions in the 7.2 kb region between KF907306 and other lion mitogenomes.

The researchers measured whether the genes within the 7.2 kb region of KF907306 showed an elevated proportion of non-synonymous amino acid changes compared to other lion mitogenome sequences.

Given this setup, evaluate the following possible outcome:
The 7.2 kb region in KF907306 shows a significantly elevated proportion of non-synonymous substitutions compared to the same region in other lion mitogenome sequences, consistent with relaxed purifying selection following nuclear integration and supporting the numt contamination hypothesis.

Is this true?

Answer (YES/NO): YES